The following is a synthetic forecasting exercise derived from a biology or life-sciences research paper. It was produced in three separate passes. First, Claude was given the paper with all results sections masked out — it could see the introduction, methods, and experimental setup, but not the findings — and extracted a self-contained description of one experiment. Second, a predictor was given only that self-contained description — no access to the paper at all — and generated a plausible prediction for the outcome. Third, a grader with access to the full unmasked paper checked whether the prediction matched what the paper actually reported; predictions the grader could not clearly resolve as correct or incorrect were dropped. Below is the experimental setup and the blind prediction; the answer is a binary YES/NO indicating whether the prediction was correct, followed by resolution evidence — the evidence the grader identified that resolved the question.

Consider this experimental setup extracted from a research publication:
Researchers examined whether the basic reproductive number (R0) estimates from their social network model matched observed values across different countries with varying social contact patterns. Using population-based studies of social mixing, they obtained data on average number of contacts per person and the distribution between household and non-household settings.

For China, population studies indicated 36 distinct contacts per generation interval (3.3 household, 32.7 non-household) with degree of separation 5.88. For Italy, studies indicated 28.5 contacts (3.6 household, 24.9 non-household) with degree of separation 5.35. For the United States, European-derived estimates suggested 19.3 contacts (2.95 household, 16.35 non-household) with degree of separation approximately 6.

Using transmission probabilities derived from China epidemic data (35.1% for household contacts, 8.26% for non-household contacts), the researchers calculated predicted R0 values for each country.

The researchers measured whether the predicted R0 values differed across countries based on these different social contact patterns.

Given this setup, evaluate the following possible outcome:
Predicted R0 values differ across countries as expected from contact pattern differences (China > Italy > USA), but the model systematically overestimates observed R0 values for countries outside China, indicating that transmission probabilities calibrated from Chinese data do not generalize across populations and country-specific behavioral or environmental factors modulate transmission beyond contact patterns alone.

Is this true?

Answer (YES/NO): NO